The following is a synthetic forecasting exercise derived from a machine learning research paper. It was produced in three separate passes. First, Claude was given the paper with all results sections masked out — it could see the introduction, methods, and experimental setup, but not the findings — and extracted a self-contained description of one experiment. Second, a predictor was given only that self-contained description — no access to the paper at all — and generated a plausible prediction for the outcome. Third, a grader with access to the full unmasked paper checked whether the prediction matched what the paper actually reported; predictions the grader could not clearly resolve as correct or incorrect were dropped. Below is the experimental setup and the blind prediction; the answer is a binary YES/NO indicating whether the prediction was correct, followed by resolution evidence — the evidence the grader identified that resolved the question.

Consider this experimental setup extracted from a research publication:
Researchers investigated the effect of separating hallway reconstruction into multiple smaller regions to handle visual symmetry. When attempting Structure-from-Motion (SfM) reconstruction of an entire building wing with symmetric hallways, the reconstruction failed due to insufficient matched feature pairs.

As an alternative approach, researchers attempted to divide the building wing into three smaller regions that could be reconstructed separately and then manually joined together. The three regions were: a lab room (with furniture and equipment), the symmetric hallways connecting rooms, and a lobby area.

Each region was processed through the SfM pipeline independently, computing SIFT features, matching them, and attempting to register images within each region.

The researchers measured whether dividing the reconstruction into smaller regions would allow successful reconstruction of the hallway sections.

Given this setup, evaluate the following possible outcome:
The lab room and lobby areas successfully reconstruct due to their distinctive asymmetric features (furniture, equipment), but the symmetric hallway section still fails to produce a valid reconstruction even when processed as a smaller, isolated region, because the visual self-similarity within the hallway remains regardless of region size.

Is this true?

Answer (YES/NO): NO